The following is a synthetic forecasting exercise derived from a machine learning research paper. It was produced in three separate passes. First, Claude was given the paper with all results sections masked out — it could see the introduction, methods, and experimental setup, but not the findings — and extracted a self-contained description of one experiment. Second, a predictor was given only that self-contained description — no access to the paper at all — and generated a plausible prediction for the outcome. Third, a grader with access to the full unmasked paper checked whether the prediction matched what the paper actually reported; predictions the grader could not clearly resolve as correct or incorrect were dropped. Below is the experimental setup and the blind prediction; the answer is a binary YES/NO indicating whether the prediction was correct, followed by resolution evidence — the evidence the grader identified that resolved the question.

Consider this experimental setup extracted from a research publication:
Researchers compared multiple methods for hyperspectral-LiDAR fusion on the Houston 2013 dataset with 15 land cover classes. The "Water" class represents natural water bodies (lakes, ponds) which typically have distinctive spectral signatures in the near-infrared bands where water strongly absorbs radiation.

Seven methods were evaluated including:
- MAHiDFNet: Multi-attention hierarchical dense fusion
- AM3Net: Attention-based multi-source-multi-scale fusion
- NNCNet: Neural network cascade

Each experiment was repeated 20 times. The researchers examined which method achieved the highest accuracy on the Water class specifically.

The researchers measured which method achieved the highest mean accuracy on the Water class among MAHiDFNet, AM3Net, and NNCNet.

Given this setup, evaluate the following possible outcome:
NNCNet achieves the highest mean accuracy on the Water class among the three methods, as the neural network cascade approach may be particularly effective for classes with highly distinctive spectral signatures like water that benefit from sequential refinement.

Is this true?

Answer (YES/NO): NO